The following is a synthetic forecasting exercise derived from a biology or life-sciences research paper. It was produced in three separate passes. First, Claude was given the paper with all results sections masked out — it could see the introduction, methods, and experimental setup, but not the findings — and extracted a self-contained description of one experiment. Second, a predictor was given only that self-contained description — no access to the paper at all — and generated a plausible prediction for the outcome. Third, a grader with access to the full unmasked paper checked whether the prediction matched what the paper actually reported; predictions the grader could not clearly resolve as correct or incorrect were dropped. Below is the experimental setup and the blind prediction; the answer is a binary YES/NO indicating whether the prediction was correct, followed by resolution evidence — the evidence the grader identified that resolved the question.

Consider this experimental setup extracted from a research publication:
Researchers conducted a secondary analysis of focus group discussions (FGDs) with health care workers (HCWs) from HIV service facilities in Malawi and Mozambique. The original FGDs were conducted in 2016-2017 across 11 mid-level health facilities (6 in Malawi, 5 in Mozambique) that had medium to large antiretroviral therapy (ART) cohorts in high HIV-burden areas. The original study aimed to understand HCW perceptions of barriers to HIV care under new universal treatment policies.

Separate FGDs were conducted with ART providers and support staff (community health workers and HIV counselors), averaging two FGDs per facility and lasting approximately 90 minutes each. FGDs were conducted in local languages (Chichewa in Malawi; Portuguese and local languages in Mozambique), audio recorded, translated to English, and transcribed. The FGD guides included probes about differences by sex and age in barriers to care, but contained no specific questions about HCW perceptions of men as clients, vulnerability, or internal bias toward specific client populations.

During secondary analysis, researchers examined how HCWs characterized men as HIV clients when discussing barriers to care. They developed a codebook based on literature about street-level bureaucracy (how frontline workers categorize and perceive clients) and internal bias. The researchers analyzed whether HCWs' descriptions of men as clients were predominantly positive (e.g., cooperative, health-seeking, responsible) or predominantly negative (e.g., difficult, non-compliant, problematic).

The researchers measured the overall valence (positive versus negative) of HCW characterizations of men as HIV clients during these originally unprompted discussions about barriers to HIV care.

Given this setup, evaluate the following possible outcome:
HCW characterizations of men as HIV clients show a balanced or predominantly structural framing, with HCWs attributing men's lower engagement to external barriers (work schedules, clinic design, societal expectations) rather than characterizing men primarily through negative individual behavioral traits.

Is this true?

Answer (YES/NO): NO